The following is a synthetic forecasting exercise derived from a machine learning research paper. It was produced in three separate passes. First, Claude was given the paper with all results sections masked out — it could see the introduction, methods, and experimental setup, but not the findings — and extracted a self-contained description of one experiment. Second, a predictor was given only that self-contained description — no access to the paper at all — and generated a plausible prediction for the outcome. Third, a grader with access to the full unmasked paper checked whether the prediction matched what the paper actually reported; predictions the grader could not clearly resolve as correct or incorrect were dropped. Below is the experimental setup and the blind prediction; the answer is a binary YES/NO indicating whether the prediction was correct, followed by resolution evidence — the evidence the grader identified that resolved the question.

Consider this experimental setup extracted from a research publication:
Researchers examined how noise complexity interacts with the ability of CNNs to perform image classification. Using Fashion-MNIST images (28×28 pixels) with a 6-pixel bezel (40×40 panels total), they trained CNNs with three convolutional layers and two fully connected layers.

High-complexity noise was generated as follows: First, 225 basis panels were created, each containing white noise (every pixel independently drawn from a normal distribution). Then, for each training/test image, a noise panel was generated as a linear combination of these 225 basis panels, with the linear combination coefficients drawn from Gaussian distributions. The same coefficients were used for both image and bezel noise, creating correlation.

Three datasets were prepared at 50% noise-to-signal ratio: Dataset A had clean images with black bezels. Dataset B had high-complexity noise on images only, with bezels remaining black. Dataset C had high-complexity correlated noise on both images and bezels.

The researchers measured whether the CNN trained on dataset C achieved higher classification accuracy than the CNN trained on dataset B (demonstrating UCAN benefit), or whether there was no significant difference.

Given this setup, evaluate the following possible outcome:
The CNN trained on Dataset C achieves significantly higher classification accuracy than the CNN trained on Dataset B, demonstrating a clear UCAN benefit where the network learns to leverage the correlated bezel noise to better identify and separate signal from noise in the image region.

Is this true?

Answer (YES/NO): NO